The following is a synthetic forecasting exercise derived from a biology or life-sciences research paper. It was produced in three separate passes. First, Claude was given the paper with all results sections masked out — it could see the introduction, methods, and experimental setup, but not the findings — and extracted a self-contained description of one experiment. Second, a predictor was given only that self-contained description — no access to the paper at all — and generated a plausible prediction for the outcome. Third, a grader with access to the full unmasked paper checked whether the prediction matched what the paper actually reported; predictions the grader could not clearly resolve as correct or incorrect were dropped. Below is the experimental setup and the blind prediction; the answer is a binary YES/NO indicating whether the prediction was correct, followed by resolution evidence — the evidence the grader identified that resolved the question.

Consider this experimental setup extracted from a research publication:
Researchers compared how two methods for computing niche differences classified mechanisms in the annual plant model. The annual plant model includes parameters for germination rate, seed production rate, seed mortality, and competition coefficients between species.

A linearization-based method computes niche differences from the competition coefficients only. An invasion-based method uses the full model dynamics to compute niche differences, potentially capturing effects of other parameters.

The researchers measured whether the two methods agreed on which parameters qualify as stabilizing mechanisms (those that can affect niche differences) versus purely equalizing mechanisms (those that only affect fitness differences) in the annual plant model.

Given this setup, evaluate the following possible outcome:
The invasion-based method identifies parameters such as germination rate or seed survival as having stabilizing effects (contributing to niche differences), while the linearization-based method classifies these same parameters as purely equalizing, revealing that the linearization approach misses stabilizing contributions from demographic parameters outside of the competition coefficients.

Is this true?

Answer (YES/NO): YES